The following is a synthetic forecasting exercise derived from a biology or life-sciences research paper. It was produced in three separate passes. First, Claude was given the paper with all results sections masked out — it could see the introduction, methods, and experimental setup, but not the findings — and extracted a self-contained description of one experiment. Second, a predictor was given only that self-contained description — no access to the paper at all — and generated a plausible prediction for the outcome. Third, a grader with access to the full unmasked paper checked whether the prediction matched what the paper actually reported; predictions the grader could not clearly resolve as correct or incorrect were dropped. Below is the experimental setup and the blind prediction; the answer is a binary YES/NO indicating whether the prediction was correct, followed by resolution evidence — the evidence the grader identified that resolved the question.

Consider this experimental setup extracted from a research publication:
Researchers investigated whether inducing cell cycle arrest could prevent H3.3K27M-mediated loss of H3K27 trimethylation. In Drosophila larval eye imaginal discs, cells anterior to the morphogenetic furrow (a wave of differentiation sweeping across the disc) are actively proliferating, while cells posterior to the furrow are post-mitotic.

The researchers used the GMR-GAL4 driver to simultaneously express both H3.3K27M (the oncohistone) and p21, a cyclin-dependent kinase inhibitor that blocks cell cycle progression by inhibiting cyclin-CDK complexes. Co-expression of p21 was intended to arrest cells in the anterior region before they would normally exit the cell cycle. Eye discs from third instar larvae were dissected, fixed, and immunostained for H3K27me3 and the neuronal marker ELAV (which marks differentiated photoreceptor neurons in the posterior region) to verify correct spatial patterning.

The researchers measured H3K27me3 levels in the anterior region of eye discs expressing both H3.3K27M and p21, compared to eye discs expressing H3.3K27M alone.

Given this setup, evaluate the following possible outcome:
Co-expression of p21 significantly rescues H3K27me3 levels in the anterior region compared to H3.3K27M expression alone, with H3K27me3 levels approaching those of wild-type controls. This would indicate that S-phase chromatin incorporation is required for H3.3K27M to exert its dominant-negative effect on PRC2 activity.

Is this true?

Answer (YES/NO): YES